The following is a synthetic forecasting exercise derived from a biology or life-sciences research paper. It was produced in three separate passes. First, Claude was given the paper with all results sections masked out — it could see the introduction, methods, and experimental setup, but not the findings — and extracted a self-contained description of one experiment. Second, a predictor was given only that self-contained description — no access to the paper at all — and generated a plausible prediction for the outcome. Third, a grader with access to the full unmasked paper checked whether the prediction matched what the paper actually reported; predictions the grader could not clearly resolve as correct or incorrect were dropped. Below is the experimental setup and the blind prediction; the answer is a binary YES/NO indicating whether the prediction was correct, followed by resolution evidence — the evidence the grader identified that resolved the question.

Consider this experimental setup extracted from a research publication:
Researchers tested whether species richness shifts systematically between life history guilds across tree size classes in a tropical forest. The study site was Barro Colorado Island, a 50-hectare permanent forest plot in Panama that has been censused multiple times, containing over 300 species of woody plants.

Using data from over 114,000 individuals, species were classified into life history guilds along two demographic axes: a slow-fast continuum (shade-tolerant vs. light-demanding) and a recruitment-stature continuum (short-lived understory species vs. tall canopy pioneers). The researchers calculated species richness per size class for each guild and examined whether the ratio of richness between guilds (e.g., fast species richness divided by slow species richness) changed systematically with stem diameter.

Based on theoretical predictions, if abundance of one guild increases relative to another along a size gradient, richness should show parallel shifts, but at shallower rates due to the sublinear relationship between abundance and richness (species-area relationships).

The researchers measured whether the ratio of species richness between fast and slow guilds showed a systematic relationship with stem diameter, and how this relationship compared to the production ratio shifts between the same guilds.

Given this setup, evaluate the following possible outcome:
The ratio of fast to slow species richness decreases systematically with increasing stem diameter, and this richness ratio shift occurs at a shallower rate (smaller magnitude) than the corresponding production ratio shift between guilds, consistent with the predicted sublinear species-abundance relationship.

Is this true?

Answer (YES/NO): NO